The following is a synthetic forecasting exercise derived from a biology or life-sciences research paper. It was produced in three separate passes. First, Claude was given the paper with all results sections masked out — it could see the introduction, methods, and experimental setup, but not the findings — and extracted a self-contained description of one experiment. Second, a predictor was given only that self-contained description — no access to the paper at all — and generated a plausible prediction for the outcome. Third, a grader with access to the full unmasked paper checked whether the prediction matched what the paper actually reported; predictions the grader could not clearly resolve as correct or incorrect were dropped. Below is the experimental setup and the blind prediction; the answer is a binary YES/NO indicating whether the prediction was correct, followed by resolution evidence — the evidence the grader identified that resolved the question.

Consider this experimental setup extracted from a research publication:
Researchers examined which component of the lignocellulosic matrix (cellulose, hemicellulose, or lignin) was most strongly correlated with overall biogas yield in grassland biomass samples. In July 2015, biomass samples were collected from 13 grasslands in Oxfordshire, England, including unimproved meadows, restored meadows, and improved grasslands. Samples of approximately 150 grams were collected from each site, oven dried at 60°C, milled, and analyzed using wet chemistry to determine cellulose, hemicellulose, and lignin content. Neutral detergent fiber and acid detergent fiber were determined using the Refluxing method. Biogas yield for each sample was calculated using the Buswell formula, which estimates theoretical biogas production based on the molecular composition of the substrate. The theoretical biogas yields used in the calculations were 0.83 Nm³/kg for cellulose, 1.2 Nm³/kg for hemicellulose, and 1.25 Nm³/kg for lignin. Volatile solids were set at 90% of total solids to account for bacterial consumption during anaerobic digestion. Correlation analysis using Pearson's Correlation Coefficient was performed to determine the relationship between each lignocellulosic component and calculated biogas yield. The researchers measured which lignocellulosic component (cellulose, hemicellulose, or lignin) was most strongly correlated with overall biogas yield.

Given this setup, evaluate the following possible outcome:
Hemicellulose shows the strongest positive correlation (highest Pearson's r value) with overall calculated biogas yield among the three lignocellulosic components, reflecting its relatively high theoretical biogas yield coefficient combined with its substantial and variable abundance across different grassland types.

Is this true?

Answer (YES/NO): YES